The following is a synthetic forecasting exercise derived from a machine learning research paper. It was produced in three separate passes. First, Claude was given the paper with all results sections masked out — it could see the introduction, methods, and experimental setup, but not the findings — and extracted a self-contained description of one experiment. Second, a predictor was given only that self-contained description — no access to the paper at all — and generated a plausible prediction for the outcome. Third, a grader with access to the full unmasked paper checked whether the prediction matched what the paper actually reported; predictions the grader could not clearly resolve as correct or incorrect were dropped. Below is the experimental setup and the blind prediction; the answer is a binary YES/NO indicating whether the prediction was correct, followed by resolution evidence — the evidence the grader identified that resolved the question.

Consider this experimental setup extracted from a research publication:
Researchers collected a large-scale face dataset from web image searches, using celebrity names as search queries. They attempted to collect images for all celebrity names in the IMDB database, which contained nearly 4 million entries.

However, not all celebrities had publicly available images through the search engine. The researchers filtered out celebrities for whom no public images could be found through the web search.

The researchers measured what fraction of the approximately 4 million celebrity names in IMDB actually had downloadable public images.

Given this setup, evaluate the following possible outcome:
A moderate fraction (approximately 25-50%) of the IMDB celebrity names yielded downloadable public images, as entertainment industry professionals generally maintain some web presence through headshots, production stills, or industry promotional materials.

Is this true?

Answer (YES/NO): NO